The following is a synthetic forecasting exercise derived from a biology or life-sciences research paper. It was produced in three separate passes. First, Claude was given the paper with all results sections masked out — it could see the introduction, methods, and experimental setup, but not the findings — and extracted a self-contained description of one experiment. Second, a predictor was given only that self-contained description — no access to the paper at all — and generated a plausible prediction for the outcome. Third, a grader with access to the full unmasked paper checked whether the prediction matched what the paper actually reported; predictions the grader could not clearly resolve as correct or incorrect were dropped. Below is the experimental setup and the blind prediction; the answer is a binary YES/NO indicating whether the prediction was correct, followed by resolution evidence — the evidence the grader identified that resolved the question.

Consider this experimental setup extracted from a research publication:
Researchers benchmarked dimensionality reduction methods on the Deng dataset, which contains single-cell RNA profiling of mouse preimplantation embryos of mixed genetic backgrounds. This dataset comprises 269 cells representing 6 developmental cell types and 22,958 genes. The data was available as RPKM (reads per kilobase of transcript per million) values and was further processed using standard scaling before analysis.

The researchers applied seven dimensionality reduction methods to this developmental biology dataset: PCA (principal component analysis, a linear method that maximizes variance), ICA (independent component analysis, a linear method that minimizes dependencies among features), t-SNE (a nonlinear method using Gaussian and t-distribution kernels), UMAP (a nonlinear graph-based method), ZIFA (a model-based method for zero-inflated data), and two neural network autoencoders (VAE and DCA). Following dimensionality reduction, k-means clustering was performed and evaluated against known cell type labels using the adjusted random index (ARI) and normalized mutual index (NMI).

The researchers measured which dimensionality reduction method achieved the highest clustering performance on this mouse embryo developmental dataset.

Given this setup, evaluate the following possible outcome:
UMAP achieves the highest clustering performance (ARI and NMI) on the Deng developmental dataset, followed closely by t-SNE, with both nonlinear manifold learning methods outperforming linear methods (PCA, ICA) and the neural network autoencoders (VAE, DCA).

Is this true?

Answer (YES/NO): YES